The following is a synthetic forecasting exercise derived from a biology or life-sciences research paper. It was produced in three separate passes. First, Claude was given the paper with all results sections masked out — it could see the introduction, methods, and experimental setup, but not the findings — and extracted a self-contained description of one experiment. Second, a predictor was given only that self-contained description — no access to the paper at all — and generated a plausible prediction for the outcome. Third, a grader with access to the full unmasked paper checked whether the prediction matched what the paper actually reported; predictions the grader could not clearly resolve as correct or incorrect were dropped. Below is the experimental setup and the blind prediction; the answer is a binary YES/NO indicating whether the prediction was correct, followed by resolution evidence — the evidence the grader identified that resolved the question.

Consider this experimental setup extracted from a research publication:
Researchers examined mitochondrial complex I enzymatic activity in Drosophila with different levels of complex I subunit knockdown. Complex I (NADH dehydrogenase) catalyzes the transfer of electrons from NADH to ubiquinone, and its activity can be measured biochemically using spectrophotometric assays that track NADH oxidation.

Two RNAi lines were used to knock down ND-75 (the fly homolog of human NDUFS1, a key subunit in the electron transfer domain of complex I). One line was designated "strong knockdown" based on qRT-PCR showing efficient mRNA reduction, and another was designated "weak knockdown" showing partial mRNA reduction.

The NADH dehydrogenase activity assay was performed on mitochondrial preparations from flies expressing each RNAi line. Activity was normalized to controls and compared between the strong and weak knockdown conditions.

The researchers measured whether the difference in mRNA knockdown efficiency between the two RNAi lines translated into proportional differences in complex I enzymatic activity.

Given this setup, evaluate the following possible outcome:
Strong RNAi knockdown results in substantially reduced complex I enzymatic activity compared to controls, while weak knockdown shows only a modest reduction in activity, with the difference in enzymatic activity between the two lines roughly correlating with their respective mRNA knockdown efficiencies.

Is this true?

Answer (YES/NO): NO